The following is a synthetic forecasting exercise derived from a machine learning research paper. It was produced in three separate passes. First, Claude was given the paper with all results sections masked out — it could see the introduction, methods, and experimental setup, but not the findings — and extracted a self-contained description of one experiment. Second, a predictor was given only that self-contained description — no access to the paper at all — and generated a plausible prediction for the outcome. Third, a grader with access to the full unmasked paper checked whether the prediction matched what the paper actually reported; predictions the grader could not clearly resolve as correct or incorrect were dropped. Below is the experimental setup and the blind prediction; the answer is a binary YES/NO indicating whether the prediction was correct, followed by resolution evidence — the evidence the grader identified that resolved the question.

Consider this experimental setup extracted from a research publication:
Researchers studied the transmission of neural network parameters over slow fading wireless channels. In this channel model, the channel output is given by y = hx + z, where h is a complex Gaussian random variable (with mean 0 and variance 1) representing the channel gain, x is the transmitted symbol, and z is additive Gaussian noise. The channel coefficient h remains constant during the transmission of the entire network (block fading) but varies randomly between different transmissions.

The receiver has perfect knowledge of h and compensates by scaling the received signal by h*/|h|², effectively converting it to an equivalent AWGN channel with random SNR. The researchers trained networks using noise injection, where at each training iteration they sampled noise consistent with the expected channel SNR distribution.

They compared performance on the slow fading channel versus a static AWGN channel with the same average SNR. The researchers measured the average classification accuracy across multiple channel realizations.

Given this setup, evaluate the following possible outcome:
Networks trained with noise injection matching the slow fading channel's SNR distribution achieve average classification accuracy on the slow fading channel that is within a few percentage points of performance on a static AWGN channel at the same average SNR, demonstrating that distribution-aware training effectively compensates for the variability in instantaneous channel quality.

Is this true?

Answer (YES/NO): NO